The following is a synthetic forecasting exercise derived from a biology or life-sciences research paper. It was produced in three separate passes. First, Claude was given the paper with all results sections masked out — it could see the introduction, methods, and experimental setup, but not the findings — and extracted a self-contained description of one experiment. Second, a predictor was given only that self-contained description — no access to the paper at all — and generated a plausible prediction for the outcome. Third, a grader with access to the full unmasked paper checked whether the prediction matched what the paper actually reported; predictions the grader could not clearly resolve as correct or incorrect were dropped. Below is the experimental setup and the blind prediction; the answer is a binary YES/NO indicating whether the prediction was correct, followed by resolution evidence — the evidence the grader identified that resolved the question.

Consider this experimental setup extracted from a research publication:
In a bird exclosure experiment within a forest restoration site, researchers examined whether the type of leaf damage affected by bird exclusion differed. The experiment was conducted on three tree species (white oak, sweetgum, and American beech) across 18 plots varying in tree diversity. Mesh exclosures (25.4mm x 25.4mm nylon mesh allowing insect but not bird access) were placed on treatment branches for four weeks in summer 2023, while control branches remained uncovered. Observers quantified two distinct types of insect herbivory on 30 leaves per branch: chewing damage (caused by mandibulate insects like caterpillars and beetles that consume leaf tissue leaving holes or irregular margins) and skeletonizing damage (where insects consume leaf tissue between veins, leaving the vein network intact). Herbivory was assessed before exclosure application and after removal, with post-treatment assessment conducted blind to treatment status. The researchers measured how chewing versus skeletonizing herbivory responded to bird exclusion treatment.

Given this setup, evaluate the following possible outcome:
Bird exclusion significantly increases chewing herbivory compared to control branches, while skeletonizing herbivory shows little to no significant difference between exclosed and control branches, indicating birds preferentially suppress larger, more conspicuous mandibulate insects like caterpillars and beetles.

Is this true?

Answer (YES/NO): NO